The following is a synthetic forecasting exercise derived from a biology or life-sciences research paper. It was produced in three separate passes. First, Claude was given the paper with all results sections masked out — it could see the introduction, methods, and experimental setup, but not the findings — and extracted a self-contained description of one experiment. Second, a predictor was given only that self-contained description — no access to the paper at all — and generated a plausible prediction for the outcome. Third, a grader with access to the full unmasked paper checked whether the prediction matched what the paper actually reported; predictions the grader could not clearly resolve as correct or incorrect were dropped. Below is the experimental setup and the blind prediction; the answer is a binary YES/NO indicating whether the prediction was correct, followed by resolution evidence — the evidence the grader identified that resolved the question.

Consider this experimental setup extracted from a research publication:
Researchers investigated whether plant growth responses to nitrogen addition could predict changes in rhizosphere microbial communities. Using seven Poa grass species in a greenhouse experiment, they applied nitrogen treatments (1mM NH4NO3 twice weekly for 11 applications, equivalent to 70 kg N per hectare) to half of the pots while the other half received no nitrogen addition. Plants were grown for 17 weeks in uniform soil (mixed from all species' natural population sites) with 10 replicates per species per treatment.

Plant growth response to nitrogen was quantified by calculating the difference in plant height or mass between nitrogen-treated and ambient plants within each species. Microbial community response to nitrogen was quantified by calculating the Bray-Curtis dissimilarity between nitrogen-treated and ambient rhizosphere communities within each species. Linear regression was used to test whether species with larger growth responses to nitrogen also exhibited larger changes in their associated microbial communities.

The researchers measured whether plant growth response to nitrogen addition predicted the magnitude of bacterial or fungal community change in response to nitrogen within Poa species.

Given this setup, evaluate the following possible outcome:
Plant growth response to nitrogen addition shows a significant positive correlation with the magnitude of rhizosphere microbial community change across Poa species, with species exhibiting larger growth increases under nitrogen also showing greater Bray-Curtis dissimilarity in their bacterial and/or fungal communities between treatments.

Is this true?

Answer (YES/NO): NO